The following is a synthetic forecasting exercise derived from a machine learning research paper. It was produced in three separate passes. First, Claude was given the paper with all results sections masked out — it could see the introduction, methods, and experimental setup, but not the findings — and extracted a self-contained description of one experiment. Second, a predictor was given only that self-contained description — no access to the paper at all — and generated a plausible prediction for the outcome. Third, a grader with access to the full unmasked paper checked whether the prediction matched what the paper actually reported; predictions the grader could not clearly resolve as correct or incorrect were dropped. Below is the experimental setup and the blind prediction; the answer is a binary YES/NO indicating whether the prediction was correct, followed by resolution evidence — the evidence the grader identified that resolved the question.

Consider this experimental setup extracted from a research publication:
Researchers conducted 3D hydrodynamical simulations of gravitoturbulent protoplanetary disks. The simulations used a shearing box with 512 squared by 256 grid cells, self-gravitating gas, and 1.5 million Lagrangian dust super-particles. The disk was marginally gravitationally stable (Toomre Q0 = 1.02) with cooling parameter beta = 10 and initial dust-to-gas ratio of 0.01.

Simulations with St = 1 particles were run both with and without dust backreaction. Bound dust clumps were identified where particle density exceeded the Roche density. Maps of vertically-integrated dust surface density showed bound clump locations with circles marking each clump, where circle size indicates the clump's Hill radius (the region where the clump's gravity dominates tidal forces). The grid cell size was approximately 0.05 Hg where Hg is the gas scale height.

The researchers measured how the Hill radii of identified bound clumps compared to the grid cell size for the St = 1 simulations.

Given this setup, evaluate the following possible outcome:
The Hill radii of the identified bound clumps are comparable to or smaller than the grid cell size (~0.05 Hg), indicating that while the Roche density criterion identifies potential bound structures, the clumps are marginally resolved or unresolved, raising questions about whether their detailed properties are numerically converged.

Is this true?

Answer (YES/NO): NO